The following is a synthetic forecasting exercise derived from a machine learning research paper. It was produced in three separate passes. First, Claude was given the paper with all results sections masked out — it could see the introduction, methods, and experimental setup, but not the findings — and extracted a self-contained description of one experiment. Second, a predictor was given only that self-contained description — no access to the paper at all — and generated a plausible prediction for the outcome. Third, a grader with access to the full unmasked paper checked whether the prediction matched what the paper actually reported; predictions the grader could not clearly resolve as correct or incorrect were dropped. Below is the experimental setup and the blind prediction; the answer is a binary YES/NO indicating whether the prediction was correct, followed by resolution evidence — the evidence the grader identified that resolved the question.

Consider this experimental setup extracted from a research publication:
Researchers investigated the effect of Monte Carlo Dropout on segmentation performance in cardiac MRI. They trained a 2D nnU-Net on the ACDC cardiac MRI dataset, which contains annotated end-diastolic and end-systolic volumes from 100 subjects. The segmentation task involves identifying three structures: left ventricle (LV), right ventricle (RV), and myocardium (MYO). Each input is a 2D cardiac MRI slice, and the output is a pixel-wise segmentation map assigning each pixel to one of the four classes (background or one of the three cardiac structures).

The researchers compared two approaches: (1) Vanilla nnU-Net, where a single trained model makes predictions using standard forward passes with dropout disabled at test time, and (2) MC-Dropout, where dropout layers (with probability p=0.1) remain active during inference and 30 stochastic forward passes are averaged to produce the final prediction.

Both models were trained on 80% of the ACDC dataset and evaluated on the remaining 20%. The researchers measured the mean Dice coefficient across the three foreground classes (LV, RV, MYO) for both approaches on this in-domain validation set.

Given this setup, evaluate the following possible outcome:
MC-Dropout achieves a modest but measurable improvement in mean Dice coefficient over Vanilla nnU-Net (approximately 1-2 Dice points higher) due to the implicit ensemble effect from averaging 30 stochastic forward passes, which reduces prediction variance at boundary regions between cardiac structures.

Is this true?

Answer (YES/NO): NO